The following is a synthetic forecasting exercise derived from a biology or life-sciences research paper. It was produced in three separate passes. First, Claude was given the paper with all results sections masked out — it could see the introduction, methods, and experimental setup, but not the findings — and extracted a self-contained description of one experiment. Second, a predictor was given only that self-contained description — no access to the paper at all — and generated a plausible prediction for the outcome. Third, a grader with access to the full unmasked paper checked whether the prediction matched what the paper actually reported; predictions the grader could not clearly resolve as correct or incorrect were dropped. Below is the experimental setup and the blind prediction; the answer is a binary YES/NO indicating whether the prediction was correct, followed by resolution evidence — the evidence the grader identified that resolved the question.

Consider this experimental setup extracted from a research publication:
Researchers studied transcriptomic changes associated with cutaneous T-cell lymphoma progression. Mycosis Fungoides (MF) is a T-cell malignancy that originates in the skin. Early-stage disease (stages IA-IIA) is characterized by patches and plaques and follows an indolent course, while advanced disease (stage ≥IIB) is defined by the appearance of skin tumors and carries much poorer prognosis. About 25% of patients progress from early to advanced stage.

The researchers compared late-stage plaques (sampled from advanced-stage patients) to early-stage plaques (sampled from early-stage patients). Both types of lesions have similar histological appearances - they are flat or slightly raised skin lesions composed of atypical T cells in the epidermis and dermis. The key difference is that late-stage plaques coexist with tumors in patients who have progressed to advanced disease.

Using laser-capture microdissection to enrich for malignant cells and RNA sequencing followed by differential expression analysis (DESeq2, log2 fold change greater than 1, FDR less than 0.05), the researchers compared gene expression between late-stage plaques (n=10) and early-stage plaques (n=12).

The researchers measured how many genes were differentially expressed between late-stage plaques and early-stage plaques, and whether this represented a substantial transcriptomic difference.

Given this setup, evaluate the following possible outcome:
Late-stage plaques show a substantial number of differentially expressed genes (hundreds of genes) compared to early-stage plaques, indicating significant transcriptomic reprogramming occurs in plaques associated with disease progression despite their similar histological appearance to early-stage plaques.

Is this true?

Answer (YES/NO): NO